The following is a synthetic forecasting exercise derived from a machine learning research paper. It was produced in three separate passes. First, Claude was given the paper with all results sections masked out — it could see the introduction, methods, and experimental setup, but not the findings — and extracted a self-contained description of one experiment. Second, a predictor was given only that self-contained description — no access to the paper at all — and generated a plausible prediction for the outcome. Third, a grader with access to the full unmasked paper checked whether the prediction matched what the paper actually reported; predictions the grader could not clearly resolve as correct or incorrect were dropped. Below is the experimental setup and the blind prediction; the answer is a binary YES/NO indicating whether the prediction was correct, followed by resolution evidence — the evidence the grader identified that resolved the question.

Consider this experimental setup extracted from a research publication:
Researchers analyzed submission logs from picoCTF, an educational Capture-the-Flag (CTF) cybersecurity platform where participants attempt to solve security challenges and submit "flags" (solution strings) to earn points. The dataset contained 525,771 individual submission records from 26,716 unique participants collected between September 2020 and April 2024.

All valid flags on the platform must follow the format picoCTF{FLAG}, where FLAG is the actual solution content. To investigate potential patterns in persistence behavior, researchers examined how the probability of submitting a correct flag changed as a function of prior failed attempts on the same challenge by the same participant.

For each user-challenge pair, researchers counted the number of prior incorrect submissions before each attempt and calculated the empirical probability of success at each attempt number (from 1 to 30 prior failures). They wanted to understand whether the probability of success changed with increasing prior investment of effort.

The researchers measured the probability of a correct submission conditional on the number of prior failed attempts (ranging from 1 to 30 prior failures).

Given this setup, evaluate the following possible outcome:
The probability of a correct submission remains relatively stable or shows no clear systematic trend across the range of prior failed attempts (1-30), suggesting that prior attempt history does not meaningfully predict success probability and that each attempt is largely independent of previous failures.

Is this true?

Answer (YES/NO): NO